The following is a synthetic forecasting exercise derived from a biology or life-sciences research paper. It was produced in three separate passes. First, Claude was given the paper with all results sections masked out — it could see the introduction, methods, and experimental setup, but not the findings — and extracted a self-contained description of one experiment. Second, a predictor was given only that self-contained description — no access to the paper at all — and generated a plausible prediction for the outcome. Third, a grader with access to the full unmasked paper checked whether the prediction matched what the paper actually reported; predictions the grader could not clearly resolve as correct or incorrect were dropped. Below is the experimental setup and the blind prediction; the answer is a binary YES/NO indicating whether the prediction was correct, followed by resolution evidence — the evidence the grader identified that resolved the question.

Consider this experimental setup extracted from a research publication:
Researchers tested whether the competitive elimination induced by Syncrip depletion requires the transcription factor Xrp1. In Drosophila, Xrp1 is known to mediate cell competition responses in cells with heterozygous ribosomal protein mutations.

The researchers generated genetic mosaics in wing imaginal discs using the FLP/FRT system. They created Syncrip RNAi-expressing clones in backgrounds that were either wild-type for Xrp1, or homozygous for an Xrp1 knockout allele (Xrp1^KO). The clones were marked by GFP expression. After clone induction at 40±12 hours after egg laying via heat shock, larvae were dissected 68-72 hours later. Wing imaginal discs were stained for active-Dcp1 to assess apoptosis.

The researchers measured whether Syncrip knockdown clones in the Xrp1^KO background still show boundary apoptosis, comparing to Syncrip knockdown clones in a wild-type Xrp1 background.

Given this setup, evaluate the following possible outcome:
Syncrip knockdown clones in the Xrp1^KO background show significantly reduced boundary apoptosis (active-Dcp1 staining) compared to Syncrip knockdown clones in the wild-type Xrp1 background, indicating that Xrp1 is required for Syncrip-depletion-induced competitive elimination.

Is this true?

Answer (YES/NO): YES